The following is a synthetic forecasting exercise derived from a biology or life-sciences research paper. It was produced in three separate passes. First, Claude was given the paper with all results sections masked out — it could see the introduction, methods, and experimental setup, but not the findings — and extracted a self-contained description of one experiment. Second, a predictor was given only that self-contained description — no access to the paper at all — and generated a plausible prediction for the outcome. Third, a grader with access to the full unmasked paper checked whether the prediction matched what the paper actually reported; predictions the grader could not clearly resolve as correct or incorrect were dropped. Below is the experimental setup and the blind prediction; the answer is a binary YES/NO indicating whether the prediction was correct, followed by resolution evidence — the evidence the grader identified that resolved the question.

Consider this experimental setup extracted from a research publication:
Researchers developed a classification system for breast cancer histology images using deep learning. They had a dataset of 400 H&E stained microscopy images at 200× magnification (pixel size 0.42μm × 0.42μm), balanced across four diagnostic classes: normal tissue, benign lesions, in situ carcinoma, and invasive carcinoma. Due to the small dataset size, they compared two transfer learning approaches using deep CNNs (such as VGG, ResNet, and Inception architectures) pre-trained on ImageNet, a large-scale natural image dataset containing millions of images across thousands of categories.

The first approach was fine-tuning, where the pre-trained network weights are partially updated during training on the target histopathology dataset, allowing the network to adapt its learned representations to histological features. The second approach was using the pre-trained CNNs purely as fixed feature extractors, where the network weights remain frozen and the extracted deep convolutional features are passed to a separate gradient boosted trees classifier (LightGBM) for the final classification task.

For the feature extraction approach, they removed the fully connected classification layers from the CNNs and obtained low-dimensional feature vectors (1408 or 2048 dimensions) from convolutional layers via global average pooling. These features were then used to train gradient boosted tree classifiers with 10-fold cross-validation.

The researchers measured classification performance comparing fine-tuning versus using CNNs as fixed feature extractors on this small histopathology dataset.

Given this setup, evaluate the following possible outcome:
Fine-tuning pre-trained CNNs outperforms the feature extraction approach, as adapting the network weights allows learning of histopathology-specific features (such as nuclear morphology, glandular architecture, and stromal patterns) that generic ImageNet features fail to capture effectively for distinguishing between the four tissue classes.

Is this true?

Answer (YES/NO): NO